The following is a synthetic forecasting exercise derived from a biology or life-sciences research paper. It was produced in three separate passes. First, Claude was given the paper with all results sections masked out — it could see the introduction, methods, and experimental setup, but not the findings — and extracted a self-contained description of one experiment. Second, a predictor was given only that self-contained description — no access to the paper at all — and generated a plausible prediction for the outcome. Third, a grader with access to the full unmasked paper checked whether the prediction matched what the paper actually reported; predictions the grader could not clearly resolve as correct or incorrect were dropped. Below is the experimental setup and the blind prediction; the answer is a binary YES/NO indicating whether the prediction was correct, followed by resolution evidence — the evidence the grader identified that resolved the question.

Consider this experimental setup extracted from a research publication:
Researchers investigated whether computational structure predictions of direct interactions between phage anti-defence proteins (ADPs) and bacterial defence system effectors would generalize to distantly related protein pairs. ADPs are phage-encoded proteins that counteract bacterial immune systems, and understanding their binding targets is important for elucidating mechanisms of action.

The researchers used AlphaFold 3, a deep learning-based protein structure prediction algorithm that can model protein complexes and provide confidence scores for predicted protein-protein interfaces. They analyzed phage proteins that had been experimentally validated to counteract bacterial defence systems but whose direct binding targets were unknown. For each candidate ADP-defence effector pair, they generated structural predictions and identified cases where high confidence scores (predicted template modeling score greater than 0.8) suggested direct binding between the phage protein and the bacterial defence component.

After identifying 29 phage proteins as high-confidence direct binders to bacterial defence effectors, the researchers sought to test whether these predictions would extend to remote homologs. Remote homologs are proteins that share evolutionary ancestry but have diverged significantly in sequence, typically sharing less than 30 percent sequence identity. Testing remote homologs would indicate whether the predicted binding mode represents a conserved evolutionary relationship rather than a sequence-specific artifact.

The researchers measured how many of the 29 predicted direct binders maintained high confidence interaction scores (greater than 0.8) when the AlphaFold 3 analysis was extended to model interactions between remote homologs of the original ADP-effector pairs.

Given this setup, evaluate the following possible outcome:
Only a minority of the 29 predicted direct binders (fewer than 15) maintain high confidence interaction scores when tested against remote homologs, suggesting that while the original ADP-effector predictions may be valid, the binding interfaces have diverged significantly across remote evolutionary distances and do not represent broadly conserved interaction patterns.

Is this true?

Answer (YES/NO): YES